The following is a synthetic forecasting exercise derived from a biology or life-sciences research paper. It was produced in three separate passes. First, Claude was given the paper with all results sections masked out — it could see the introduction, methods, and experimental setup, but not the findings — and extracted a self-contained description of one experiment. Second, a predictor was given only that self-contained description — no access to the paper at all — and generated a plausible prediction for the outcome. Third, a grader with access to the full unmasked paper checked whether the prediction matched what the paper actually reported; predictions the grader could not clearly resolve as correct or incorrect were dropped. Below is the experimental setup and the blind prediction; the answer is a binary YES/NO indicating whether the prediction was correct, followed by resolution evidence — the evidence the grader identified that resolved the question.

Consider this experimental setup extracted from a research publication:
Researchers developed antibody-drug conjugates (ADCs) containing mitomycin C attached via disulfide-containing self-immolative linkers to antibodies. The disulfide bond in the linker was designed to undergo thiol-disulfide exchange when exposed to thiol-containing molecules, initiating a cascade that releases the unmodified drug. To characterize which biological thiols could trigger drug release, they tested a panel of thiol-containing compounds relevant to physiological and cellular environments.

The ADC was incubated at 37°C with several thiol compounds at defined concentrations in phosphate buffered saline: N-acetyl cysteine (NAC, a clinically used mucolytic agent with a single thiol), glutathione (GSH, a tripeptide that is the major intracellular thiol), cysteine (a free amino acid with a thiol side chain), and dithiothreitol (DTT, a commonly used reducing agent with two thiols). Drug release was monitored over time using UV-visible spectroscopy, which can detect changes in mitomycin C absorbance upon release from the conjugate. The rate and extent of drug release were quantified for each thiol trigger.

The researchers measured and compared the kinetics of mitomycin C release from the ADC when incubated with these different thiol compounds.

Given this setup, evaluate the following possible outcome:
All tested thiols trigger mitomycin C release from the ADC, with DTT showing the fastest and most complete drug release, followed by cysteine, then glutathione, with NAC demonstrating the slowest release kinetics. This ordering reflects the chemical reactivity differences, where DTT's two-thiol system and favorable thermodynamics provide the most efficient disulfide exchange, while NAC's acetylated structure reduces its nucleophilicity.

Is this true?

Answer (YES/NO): NO